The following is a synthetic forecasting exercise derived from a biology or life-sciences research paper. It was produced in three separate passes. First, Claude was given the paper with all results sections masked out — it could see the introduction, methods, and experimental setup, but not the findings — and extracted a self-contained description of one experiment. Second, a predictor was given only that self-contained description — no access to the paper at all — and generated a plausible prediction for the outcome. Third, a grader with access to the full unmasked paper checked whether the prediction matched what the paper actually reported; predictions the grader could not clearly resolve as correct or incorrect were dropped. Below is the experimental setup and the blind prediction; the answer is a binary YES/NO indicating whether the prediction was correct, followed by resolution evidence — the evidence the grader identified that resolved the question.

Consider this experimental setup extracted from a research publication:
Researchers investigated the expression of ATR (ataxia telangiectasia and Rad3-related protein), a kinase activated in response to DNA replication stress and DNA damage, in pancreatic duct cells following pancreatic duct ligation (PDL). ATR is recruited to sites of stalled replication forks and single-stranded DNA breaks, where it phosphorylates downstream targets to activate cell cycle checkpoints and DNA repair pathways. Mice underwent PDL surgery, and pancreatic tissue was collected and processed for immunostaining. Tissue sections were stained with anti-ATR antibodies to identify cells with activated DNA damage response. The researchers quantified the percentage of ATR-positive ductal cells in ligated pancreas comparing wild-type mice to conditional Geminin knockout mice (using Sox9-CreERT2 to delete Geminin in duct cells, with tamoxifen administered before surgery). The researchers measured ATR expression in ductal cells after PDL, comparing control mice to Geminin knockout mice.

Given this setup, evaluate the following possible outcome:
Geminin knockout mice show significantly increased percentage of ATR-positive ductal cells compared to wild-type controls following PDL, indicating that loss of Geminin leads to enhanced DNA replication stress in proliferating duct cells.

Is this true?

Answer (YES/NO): NO